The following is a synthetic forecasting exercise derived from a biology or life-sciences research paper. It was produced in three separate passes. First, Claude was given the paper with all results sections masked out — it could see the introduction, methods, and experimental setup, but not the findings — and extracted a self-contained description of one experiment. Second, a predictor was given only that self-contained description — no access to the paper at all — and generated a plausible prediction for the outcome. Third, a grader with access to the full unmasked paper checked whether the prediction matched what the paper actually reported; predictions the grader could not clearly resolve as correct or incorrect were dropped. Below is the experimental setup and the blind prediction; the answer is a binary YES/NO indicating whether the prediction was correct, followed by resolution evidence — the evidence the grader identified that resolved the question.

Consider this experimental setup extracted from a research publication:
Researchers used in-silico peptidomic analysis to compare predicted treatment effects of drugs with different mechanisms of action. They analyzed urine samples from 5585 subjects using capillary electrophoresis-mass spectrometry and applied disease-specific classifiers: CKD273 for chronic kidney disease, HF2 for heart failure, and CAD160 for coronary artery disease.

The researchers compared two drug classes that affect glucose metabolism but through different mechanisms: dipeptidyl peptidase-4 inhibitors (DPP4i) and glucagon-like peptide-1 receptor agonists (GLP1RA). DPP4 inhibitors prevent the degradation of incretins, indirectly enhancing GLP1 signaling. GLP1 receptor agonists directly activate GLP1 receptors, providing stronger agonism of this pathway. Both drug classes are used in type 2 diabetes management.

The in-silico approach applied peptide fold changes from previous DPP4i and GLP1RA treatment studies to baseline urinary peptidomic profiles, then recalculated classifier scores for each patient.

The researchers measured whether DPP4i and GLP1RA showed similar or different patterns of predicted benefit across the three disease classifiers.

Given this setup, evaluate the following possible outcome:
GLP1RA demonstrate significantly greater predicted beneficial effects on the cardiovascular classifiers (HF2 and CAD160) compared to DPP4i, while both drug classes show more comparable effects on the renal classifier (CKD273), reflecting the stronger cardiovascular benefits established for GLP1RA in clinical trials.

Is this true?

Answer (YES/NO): NO